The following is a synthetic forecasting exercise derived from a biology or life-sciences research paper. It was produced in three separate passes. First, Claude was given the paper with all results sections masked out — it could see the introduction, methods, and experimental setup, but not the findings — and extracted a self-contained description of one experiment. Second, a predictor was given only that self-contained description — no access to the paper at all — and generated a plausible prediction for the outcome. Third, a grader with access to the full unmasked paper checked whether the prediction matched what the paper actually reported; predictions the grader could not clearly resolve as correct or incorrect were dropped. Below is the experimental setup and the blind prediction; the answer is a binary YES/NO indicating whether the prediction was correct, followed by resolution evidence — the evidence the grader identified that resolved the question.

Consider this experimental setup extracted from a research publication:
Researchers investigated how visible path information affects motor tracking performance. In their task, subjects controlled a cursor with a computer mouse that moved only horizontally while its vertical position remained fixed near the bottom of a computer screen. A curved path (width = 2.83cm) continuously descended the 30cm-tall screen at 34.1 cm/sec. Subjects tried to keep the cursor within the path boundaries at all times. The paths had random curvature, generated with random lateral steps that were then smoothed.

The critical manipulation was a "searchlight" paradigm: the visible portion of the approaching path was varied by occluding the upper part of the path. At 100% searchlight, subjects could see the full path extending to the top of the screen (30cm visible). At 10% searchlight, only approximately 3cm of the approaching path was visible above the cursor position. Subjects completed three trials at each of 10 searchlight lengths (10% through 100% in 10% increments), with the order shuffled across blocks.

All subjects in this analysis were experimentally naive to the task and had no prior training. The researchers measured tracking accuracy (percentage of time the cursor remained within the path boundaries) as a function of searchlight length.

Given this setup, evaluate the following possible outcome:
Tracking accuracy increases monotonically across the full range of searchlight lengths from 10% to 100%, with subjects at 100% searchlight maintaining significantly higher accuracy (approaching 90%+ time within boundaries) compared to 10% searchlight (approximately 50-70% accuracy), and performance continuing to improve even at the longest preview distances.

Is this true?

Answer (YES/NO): NO